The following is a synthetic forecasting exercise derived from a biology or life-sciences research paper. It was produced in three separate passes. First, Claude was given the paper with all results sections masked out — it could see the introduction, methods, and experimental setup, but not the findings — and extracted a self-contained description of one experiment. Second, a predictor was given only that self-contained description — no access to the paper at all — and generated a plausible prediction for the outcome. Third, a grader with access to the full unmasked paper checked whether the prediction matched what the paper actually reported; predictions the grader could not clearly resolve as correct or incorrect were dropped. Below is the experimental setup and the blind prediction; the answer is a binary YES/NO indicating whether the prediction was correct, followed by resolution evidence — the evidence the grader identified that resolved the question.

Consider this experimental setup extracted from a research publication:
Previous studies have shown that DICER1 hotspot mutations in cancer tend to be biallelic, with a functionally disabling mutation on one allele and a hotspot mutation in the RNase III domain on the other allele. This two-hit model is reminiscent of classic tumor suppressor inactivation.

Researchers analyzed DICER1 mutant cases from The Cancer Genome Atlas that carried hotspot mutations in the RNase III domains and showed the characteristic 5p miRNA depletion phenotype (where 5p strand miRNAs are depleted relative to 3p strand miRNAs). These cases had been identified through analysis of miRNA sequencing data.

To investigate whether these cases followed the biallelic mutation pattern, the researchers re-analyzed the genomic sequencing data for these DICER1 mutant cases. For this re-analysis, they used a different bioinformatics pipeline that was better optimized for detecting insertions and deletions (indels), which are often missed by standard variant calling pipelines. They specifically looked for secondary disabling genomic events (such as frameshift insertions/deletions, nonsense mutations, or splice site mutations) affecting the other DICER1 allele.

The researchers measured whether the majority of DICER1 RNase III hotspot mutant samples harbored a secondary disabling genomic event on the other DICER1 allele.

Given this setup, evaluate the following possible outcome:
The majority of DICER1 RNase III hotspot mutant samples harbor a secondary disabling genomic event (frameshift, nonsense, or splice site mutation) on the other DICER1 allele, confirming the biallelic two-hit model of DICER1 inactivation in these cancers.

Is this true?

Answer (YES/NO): YES